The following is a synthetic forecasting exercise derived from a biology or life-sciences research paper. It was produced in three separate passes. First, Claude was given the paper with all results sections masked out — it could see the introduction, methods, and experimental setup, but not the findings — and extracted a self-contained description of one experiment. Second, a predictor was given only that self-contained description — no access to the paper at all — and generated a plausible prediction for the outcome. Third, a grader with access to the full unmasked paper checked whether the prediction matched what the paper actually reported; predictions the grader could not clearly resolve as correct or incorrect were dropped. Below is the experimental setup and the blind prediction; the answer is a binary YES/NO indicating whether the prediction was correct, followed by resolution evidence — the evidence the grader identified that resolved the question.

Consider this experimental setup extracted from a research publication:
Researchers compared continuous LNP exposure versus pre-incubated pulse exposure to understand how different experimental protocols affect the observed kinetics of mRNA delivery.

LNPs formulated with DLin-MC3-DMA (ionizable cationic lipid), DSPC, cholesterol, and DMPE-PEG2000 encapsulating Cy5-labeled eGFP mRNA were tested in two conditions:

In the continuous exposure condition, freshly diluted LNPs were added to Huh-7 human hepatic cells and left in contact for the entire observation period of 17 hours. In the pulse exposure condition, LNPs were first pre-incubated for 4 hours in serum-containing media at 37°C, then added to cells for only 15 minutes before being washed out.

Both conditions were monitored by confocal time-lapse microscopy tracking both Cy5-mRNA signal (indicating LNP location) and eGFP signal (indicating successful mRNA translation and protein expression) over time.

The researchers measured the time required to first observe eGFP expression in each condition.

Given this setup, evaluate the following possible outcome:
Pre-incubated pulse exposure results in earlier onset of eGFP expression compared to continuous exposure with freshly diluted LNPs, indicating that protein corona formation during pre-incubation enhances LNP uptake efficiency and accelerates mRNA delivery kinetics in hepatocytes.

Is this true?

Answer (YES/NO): YES